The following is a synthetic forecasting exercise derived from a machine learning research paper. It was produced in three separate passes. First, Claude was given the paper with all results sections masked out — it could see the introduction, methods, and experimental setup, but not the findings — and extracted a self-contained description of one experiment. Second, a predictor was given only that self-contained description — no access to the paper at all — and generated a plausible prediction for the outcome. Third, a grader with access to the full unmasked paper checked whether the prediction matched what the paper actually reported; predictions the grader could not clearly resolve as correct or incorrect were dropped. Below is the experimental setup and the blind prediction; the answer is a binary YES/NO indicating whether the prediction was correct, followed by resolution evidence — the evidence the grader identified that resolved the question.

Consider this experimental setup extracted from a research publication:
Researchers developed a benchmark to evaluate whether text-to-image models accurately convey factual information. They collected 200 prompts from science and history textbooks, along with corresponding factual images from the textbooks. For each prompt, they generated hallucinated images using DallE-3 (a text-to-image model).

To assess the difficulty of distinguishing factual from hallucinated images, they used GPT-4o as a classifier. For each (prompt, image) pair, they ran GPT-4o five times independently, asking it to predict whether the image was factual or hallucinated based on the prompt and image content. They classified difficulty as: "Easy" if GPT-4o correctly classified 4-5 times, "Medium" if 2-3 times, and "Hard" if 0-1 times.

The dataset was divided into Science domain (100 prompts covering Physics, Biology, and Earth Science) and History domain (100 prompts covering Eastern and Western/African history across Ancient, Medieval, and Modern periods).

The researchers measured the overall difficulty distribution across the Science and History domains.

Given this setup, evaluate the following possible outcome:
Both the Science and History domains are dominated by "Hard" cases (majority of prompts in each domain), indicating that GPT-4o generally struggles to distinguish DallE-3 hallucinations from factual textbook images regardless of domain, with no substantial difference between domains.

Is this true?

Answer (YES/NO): NO